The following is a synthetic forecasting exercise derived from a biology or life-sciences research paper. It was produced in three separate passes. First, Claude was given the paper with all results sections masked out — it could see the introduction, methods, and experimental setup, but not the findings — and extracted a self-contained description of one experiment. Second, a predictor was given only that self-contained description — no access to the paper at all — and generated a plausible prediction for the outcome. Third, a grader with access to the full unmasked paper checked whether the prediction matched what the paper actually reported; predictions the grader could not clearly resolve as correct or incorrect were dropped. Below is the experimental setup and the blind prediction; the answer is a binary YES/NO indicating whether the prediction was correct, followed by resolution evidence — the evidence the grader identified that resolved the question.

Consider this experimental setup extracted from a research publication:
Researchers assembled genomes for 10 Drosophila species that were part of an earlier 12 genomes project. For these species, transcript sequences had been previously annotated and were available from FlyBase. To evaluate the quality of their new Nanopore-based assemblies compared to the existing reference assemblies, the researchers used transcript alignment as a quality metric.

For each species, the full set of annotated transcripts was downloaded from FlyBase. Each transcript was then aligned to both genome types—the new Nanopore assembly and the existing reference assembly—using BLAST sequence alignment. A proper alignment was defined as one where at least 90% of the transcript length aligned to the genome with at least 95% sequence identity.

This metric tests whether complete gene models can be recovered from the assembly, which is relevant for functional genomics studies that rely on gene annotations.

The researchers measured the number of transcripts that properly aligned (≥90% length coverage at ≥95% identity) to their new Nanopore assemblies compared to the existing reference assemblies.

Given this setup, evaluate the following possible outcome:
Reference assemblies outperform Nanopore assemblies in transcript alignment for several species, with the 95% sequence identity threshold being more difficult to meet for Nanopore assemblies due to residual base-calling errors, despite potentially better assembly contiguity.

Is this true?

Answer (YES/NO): NO